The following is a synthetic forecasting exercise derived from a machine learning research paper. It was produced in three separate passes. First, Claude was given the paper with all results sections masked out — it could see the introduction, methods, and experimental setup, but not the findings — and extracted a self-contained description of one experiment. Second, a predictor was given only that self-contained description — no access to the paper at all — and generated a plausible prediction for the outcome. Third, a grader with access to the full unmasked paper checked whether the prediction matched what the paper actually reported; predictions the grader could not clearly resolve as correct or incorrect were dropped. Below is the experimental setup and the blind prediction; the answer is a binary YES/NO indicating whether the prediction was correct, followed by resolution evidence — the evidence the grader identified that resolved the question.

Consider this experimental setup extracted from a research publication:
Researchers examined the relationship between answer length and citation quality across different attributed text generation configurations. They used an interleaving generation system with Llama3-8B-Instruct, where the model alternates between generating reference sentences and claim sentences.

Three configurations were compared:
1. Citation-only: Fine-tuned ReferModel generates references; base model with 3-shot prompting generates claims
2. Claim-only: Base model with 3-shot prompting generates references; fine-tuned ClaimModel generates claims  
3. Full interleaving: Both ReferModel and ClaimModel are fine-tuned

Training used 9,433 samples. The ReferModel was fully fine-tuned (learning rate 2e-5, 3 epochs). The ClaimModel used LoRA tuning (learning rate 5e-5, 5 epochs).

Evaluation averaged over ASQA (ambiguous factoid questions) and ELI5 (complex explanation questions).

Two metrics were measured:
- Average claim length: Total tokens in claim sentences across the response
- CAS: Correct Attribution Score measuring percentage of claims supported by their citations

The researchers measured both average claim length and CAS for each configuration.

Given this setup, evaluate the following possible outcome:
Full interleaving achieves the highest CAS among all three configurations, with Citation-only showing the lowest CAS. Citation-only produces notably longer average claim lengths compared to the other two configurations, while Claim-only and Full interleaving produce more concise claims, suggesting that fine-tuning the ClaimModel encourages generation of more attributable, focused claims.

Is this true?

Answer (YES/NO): NO